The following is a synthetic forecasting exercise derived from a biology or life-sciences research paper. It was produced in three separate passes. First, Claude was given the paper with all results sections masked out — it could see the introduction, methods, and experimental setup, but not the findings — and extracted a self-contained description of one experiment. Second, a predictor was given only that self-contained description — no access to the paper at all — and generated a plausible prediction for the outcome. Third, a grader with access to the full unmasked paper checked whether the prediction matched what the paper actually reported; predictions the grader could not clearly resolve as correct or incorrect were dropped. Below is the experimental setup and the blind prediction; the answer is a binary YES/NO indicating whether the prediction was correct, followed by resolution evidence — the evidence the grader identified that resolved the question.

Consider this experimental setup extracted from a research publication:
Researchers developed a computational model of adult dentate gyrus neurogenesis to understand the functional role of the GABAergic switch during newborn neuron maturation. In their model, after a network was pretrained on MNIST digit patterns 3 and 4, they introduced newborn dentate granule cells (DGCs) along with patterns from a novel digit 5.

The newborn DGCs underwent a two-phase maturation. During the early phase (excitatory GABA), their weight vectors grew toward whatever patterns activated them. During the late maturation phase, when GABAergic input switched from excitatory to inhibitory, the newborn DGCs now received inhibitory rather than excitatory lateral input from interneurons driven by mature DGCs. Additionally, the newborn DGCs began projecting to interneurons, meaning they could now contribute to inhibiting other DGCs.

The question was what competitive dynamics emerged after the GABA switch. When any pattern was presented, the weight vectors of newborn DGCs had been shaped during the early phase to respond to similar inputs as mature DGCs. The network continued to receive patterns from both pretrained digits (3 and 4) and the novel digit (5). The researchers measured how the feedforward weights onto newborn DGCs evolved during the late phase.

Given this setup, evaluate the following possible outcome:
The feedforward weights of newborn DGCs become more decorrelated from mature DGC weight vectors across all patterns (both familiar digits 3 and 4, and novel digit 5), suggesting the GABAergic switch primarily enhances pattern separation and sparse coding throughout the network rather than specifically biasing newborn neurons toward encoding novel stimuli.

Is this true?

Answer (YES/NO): NO